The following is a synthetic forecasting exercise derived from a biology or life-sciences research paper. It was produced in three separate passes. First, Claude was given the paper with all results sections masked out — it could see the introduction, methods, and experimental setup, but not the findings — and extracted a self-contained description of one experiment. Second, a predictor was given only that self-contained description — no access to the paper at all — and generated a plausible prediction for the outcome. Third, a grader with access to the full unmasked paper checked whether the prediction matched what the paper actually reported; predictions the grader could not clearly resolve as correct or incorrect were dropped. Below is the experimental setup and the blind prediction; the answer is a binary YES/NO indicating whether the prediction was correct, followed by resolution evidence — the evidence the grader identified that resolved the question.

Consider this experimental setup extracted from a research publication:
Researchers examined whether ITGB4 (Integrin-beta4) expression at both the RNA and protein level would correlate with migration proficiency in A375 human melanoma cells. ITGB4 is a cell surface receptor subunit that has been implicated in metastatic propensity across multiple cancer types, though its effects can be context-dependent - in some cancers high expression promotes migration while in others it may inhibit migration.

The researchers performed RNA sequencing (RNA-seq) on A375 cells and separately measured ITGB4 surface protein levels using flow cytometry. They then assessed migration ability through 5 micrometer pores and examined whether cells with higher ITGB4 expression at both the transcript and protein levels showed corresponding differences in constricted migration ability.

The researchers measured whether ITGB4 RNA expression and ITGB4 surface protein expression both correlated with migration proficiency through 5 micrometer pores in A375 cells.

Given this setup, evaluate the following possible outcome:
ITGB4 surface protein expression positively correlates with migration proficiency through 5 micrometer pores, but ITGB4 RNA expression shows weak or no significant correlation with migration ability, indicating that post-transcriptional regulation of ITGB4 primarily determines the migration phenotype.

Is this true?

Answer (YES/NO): NO